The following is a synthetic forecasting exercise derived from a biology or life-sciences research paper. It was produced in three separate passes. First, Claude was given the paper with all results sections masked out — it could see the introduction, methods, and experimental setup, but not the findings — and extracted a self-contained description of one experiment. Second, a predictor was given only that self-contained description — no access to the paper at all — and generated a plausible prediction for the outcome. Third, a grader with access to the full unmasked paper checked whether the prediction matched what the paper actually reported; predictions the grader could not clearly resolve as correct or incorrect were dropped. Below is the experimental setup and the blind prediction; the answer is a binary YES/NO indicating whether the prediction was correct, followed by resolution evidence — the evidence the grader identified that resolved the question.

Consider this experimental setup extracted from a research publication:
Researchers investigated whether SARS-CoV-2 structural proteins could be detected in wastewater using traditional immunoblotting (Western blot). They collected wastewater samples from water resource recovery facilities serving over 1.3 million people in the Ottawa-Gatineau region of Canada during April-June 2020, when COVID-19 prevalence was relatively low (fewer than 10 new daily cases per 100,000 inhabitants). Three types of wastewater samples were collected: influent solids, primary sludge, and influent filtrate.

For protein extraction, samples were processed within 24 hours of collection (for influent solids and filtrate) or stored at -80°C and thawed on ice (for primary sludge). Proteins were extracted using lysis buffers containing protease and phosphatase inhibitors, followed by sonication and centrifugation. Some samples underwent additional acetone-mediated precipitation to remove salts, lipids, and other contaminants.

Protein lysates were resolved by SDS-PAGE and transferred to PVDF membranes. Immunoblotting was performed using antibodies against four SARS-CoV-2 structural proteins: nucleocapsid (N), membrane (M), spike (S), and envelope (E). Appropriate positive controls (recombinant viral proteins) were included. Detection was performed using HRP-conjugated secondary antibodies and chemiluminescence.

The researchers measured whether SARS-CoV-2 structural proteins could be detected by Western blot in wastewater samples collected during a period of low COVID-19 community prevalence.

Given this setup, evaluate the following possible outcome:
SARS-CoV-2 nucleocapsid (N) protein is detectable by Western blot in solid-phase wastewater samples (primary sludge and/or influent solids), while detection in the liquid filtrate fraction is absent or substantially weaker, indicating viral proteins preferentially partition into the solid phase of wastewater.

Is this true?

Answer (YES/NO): YES